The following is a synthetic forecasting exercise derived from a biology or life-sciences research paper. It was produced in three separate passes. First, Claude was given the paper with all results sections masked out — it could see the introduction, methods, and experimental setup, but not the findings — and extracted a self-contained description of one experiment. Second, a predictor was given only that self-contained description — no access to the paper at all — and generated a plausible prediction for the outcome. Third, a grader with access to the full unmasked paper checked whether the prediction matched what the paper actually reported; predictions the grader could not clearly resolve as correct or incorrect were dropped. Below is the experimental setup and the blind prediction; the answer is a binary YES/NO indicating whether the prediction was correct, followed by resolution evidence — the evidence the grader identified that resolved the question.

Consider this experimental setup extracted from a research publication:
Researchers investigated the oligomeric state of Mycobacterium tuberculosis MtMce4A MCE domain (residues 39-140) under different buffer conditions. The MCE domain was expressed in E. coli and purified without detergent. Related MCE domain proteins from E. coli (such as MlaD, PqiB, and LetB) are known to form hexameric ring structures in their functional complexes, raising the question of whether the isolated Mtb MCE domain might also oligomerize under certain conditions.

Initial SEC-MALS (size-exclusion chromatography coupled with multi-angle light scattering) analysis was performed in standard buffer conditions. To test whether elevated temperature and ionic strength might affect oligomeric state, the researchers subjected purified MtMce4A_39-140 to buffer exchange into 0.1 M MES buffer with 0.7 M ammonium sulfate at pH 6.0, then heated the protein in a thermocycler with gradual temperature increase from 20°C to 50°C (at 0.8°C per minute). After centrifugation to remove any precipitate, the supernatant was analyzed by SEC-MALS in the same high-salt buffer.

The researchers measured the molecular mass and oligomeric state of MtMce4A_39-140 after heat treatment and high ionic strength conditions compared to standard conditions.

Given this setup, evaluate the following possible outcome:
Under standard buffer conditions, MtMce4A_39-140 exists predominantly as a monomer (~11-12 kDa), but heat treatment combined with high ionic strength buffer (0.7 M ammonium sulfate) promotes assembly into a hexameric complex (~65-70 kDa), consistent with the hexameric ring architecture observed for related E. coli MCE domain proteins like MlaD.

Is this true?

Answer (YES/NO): NO